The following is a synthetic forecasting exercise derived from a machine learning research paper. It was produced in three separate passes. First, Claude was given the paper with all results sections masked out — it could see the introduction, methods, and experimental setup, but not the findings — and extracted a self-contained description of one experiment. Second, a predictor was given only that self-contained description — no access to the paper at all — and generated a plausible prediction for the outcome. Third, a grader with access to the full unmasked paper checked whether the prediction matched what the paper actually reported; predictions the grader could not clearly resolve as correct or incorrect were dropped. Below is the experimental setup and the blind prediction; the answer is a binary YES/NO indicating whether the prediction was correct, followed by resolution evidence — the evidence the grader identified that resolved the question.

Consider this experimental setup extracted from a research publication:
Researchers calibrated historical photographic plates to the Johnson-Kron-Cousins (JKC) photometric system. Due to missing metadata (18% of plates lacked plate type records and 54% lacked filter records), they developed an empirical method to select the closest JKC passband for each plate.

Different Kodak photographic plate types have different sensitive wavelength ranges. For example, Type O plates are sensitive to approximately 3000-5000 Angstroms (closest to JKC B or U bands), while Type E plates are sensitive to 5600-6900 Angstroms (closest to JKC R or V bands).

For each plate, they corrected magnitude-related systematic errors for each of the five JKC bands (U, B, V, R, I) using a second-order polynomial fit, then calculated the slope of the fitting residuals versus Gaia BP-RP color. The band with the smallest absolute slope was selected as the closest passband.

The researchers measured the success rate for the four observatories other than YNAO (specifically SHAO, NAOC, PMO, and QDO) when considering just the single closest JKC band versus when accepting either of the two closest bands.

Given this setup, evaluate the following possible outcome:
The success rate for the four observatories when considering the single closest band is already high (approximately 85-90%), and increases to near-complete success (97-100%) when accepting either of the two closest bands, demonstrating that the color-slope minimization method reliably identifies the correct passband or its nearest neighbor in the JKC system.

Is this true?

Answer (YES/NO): NO